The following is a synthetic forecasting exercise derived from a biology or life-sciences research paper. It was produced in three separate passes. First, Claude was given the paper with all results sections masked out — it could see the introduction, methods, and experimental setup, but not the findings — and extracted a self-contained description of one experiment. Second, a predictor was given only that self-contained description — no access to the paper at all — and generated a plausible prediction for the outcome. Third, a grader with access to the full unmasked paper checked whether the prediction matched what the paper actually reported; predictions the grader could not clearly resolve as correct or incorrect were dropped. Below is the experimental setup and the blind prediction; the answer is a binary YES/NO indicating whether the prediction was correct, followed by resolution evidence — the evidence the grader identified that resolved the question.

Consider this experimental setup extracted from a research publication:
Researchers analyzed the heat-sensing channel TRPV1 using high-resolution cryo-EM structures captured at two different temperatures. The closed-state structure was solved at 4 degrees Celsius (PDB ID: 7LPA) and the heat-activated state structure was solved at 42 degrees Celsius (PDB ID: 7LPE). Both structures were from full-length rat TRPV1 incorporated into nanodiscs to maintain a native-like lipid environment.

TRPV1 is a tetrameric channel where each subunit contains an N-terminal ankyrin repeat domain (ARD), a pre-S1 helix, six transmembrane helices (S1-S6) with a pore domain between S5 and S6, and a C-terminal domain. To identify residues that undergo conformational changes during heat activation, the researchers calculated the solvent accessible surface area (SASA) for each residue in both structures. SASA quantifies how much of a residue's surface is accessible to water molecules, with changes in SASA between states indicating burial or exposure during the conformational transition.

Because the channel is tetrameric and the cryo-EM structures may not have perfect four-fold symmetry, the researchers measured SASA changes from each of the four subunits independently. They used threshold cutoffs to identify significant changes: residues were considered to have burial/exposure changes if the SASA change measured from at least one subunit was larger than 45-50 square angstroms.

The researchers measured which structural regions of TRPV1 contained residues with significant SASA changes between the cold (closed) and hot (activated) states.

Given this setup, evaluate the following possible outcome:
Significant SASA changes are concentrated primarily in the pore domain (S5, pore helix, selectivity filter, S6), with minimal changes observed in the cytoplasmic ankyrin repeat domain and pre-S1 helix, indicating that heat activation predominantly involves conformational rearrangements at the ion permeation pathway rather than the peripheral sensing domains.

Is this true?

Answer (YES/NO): NO